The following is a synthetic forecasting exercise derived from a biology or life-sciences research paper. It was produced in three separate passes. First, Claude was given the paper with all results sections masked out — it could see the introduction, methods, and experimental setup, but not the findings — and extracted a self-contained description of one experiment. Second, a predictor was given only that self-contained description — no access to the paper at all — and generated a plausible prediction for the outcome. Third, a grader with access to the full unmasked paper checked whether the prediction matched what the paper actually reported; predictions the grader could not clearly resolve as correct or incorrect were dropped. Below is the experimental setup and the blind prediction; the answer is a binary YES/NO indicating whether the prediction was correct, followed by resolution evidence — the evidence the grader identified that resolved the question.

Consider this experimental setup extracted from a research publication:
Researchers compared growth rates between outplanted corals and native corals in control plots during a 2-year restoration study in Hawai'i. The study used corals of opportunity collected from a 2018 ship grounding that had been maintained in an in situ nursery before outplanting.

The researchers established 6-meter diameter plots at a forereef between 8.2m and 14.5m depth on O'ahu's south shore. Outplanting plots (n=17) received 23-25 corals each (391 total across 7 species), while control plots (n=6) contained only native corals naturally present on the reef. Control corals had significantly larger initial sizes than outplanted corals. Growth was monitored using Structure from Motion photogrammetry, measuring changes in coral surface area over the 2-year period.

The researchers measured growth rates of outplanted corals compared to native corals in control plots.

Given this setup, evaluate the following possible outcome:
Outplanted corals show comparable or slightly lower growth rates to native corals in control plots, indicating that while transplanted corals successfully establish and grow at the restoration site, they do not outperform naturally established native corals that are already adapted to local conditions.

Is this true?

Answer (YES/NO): NO